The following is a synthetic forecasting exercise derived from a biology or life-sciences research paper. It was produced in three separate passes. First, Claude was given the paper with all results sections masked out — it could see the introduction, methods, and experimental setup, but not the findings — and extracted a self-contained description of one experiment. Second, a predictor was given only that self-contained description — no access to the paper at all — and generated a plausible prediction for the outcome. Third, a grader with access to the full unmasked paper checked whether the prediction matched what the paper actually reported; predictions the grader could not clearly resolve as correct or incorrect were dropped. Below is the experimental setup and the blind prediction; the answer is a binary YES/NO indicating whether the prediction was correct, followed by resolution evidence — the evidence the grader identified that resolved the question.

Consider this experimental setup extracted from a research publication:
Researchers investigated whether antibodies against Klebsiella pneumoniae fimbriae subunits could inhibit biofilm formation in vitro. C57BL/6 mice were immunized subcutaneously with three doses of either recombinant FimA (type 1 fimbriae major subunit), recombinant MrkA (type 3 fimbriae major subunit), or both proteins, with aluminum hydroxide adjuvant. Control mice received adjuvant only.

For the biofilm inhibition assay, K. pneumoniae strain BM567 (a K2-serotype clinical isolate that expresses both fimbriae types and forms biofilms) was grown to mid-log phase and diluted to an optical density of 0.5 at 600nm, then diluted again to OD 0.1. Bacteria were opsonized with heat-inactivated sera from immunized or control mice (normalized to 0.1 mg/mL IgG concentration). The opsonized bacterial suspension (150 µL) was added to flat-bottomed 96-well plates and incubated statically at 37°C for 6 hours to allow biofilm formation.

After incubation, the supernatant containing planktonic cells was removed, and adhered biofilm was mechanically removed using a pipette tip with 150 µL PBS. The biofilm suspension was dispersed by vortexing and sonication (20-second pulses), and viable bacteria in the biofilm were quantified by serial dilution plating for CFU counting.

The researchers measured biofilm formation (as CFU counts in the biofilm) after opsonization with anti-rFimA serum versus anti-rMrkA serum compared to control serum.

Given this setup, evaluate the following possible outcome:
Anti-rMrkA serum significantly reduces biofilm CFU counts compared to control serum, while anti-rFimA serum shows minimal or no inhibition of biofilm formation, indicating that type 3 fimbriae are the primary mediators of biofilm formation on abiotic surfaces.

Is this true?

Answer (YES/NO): YES